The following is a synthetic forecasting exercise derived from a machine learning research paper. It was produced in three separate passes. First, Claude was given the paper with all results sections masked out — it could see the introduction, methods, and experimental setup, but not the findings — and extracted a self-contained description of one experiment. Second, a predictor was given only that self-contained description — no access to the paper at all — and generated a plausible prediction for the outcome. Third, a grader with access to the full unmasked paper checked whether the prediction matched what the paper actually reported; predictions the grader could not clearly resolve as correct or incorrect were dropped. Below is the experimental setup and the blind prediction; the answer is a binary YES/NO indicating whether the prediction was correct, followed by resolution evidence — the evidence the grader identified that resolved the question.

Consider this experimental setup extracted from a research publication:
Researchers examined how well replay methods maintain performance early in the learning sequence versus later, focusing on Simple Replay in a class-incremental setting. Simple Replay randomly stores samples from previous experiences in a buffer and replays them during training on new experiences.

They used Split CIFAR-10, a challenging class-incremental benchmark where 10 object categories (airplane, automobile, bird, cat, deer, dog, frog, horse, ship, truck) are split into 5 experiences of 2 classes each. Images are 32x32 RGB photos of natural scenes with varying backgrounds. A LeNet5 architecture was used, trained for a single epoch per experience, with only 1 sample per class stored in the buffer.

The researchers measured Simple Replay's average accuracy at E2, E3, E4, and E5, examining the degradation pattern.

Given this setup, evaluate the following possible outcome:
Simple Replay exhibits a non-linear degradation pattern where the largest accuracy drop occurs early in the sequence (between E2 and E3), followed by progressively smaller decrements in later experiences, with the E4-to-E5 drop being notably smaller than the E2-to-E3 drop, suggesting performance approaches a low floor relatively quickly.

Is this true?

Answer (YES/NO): YES